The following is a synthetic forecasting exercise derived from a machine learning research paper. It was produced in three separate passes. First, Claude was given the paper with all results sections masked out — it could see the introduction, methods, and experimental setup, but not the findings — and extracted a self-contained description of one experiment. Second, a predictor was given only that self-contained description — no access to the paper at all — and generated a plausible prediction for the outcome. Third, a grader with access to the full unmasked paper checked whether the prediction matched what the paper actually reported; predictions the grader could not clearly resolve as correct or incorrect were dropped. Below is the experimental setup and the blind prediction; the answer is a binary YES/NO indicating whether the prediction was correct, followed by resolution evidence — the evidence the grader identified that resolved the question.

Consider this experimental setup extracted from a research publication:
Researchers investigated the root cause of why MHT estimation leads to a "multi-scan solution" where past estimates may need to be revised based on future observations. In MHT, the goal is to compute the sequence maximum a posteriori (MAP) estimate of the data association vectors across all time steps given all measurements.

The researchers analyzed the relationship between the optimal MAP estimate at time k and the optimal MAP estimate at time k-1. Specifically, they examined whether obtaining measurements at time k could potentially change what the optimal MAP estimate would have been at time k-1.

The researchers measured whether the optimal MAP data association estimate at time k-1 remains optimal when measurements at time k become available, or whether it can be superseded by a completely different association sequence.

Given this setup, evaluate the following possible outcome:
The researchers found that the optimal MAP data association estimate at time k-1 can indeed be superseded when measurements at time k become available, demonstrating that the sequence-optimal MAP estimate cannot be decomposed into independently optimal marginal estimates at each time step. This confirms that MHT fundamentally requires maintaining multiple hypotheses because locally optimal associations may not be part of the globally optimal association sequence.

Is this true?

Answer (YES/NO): YES